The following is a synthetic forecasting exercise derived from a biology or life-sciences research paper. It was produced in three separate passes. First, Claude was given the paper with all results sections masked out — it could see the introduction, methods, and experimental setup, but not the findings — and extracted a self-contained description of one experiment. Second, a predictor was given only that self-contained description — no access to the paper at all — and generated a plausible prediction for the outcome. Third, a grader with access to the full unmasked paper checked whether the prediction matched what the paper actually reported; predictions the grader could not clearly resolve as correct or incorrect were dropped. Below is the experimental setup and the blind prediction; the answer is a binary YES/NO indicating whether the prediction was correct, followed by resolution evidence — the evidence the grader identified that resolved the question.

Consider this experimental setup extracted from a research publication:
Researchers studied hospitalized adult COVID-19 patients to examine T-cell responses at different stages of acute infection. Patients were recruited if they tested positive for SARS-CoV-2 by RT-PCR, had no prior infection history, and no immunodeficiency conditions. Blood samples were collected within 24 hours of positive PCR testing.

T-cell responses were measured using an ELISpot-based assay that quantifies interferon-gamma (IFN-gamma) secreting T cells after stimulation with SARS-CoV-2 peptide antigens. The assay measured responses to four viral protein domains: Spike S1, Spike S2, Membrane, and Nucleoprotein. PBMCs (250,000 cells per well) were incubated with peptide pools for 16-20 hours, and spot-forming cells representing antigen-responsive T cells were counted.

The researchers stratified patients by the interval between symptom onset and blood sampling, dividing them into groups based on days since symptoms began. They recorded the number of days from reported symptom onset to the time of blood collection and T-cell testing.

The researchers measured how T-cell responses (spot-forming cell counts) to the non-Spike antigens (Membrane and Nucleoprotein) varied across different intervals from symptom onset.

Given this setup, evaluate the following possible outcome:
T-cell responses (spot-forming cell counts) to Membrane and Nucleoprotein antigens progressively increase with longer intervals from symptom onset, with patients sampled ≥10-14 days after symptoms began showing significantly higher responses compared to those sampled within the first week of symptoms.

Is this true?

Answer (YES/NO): NO